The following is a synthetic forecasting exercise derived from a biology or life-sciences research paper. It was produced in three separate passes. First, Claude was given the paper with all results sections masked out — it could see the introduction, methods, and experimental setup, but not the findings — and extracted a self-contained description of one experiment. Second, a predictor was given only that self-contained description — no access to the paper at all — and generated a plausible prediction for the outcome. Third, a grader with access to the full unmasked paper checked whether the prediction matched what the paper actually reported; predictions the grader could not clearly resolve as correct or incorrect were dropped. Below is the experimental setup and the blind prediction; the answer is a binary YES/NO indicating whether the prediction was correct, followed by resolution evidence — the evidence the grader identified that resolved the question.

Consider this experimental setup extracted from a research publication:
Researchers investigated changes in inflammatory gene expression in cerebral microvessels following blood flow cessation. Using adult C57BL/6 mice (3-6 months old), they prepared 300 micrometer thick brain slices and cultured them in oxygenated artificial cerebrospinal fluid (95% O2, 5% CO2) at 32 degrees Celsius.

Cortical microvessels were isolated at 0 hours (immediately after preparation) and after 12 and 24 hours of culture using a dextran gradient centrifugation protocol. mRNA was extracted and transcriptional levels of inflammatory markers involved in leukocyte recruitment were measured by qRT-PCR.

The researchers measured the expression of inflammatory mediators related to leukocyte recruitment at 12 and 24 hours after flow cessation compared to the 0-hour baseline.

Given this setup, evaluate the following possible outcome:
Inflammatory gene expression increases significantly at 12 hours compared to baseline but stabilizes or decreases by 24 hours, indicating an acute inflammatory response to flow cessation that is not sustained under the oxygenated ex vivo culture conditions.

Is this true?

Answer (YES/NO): NO